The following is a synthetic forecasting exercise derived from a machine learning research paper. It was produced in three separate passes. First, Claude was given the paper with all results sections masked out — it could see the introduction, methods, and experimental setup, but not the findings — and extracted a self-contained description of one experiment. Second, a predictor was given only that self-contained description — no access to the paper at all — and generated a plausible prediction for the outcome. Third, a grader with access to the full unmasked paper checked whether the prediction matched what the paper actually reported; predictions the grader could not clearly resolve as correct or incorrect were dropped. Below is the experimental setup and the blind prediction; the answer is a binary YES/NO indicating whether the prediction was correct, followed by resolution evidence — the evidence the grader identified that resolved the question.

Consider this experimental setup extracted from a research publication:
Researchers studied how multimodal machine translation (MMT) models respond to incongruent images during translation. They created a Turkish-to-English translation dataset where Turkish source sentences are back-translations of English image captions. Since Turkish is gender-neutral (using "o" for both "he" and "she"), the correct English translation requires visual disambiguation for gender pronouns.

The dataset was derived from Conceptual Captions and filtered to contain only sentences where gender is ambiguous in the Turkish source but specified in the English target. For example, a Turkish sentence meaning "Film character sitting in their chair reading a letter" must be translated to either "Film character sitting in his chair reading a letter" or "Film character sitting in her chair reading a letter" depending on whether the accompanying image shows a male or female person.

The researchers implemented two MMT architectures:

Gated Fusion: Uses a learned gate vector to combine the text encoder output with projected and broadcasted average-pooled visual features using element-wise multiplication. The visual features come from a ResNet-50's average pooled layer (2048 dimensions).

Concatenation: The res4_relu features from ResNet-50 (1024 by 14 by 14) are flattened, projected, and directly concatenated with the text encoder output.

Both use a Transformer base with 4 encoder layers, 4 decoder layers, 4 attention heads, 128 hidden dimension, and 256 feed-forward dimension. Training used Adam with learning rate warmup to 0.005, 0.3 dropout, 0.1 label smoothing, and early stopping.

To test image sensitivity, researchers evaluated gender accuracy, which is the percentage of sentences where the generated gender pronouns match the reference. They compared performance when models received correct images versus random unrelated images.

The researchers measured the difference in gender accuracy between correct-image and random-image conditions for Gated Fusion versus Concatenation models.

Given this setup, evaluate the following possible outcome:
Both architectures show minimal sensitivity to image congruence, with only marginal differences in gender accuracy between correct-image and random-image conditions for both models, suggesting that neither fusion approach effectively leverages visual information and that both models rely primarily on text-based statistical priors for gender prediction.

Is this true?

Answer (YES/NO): NO